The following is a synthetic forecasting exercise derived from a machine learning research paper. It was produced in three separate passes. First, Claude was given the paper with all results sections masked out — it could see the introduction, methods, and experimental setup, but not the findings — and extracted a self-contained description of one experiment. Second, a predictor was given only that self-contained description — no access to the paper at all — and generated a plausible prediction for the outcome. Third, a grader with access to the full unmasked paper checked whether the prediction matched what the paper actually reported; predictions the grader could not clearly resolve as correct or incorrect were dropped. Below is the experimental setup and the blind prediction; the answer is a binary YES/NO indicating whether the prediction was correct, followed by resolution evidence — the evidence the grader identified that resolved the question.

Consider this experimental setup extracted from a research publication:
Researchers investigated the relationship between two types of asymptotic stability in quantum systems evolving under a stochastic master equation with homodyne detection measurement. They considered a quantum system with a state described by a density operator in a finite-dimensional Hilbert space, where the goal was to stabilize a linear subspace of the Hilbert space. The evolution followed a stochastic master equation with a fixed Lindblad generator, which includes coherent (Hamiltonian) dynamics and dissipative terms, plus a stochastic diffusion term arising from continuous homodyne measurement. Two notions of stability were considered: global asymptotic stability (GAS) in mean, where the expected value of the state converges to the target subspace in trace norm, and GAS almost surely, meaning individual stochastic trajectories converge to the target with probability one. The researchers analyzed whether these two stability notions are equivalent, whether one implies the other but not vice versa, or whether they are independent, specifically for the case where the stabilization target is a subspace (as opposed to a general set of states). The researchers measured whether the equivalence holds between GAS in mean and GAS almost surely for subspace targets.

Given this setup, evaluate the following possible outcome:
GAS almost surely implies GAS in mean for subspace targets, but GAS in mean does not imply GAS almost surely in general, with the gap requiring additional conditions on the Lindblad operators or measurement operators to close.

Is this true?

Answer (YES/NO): NO